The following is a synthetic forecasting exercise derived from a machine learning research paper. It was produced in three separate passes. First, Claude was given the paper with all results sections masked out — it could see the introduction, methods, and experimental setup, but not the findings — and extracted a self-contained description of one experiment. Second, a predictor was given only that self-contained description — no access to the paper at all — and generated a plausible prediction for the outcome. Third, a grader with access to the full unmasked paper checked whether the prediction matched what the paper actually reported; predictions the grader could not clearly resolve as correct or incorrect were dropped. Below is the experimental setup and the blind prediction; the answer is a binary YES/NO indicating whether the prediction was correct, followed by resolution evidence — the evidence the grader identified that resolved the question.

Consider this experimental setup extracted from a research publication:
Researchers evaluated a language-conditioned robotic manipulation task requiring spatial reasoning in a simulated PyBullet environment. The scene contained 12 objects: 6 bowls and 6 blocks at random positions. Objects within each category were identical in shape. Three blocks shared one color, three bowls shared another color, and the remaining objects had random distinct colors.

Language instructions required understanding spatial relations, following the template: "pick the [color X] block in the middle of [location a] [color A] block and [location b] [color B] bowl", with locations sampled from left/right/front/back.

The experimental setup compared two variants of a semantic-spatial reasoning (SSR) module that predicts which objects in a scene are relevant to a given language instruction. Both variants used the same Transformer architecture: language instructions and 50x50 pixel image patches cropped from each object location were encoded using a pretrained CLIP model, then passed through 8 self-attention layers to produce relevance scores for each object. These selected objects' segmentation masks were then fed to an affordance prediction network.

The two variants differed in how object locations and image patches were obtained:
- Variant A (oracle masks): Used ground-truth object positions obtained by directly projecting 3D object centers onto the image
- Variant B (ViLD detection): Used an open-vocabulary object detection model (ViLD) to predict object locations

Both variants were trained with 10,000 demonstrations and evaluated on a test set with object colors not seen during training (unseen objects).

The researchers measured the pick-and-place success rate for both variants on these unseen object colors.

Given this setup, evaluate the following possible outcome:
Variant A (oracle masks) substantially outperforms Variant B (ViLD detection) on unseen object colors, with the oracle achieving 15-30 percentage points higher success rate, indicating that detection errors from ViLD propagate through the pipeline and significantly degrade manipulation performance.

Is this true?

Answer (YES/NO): NO